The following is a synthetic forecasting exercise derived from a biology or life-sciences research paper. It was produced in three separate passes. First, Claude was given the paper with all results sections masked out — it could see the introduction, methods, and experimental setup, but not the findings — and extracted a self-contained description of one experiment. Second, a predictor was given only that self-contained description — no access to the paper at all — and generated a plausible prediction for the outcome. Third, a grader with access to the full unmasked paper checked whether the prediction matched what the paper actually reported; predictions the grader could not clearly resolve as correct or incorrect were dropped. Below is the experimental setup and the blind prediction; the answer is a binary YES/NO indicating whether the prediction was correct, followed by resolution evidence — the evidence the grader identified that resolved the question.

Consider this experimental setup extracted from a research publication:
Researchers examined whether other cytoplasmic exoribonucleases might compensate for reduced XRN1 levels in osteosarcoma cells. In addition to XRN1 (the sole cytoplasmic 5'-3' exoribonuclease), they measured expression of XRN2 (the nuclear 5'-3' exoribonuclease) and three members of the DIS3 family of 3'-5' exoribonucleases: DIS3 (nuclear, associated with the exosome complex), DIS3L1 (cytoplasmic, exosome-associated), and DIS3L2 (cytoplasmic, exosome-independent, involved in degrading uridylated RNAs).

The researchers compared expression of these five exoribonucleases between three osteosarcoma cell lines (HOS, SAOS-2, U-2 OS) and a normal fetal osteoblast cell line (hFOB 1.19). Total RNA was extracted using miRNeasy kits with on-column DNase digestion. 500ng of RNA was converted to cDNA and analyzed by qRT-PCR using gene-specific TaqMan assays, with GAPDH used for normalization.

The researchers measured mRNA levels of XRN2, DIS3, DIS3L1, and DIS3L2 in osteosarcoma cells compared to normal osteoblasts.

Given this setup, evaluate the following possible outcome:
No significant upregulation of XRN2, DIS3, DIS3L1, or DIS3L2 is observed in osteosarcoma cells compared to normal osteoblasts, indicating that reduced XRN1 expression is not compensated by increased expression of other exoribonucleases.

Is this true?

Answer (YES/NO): NO